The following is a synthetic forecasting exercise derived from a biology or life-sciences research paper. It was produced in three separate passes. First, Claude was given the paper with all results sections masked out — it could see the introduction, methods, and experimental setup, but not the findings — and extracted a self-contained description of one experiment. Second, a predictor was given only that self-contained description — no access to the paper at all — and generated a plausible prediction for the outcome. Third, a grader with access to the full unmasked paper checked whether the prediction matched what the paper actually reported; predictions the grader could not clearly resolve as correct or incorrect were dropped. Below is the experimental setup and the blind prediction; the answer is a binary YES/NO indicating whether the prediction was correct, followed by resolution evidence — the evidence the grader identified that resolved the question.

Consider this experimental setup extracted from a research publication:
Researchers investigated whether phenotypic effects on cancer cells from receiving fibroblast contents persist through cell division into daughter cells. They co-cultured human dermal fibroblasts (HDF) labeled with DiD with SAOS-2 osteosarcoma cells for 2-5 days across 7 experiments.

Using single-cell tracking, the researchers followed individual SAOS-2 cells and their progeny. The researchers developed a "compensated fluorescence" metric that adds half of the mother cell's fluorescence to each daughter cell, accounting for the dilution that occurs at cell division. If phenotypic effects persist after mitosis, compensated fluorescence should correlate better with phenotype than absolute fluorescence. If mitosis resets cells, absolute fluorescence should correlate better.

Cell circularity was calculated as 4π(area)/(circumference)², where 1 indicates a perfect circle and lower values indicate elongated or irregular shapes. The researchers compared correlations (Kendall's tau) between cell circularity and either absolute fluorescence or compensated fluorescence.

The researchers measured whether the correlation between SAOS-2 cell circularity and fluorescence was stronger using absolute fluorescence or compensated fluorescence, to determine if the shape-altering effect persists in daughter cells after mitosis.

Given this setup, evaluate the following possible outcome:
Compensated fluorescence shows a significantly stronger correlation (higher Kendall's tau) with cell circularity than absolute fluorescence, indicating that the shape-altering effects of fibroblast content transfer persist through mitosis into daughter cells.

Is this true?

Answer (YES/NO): NO